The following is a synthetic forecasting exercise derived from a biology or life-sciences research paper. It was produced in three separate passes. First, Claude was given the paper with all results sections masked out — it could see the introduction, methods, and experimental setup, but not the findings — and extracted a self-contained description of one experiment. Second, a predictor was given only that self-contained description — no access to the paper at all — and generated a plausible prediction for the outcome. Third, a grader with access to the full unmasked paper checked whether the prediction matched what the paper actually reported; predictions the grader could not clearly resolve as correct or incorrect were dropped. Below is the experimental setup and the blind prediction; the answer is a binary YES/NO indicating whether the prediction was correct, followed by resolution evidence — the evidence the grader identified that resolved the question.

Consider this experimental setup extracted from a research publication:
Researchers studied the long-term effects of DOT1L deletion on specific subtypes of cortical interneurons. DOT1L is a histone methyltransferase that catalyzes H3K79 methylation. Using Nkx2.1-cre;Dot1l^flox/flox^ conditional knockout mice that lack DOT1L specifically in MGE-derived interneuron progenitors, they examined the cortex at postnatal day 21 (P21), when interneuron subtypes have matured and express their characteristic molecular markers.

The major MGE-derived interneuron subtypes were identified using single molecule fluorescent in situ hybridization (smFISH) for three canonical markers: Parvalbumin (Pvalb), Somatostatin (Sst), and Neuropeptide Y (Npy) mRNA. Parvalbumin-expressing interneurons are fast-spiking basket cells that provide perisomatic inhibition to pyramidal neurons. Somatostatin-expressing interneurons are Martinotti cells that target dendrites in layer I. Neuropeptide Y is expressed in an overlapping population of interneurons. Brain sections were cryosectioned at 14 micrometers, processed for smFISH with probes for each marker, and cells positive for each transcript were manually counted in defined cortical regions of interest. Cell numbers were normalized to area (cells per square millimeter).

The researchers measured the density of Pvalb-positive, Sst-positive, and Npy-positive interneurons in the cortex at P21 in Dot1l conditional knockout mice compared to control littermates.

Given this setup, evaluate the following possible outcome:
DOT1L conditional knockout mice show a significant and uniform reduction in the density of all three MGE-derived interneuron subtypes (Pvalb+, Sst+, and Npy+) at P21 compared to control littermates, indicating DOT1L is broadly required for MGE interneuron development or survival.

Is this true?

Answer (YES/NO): NO